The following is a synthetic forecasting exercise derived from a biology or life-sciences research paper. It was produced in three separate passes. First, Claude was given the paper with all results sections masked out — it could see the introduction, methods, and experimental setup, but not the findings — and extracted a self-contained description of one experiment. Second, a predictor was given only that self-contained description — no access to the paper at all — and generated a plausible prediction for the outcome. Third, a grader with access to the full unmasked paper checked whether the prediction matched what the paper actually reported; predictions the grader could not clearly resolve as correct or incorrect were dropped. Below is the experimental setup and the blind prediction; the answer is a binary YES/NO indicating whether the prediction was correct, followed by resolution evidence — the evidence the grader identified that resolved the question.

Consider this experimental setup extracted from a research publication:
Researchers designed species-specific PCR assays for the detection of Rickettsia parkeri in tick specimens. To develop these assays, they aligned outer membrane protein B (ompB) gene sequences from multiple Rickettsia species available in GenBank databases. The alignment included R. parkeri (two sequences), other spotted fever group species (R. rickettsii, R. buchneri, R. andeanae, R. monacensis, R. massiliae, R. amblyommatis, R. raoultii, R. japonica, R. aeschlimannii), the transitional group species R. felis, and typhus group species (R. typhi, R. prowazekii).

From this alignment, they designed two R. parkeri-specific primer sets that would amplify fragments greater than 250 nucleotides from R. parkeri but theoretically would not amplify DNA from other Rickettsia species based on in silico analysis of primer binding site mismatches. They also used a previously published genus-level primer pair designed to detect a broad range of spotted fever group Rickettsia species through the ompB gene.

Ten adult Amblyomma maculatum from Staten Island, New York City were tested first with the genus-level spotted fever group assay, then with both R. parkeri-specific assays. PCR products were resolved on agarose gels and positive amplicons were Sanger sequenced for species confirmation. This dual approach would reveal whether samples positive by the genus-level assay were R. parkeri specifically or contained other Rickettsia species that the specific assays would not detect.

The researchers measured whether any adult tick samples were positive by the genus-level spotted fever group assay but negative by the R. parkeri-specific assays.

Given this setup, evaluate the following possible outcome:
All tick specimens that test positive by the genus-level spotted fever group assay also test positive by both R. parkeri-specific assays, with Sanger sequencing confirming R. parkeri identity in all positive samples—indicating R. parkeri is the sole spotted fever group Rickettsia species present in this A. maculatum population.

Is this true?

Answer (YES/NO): YES